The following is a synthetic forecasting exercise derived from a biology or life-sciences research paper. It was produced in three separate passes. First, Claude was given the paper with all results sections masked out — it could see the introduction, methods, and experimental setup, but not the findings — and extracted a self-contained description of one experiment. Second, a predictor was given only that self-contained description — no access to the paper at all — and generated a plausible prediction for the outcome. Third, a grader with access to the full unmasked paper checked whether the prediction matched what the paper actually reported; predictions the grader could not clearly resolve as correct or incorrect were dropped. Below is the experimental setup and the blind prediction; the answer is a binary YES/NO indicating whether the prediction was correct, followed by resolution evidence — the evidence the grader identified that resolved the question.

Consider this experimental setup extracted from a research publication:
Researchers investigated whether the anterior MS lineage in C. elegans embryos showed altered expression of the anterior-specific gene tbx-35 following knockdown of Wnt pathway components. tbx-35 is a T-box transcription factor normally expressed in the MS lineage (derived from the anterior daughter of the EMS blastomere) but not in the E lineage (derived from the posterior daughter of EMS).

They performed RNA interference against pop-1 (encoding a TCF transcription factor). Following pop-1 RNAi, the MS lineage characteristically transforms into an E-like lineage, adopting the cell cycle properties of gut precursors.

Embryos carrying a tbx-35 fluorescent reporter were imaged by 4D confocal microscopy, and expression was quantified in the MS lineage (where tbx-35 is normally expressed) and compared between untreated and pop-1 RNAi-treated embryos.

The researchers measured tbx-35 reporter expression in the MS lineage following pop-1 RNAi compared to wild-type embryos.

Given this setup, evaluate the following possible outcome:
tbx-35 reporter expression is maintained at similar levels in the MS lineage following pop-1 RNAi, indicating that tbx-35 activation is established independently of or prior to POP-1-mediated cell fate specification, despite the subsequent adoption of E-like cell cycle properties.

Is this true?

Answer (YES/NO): NO